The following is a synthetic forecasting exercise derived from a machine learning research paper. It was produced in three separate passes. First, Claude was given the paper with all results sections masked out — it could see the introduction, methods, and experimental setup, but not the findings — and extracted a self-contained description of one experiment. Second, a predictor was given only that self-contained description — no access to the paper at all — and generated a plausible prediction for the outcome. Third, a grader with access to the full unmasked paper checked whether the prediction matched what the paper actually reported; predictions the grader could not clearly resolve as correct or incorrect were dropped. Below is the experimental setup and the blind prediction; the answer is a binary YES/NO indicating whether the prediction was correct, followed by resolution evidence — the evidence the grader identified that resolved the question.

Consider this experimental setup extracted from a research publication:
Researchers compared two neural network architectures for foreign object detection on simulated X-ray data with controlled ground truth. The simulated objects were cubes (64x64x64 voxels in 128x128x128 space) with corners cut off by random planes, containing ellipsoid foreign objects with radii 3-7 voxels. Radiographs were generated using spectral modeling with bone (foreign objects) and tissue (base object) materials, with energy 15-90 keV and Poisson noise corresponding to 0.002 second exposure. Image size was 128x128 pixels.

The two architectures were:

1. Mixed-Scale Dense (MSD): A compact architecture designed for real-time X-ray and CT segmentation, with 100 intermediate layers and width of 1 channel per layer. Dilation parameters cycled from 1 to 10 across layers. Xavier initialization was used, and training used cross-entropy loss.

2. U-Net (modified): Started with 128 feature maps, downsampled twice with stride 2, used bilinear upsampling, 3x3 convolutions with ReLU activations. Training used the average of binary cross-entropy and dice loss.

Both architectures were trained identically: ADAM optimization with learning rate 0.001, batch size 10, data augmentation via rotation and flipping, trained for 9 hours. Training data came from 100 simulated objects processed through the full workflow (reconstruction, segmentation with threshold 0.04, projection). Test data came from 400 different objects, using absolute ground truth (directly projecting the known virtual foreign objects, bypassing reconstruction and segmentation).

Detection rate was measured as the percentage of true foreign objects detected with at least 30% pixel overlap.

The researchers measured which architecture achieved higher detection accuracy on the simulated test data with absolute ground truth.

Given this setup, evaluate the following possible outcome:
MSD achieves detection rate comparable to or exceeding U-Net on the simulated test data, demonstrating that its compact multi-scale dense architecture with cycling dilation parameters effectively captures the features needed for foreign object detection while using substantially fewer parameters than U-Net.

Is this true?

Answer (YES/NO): YES